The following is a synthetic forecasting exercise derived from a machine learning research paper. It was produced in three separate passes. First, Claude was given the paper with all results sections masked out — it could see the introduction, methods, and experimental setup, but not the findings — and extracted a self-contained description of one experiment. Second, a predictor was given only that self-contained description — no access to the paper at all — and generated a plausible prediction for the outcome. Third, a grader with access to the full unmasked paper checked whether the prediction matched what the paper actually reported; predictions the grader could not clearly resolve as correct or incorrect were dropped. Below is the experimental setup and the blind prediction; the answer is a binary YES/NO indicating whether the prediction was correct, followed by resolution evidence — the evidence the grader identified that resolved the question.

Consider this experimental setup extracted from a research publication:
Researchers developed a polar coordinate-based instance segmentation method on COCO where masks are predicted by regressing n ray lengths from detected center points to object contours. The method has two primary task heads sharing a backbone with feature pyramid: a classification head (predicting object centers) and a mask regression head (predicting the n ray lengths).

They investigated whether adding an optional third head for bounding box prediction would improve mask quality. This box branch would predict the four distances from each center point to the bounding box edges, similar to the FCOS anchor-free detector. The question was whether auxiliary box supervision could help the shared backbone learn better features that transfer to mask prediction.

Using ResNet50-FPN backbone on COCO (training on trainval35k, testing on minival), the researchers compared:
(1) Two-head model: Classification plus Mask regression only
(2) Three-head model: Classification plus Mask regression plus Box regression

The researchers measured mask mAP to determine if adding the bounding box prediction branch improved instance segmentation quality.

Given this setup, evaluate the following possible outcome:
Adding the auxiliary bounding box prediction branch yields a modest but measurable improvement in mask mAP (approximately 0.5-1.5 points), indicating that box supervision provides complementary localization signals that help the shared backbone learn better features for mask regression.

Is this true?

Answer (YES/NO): NO